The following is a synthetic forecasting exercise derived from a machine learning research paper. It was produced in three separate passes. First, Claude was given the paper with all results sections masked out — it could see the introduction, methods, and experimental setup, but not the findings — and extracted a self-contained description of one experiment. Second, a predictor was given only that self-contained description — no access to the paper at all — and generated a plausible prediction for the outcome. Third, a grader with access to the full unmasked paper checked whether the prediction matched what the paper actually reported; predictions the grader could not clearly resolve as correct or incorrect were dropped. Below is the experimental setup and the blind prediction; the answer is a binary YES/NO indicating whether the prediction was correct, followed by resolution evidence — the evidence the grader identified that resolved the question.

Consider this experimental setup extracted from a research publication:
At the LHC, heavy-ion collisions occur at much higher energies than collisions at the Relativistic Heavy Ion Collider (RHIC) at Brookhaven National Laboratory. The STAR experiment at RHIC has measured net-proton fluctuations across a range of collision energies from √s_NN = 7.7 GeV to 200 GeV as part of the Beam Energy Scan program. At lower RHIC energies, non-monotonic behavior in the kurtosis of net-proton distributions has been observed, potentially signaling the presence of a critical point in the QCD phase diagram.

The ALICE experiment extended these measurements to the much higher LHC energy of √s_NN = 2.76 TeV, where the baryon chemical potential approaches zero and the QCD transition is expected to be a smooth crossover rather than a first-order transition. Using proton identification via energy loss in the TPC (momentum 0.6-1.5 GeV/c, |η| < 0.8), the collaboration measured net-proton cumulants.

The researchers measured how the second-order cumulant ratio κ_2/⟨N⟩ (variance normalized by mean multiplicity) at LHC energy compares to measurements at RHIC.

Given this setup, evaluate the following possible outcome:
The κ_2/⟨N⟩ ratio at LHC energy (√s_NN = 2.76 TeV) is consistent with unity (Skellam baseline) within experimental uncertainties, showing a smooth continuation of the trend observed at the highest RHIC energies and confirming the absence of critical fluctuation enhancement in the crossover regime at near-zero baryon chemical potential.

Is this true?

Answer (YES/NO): NO